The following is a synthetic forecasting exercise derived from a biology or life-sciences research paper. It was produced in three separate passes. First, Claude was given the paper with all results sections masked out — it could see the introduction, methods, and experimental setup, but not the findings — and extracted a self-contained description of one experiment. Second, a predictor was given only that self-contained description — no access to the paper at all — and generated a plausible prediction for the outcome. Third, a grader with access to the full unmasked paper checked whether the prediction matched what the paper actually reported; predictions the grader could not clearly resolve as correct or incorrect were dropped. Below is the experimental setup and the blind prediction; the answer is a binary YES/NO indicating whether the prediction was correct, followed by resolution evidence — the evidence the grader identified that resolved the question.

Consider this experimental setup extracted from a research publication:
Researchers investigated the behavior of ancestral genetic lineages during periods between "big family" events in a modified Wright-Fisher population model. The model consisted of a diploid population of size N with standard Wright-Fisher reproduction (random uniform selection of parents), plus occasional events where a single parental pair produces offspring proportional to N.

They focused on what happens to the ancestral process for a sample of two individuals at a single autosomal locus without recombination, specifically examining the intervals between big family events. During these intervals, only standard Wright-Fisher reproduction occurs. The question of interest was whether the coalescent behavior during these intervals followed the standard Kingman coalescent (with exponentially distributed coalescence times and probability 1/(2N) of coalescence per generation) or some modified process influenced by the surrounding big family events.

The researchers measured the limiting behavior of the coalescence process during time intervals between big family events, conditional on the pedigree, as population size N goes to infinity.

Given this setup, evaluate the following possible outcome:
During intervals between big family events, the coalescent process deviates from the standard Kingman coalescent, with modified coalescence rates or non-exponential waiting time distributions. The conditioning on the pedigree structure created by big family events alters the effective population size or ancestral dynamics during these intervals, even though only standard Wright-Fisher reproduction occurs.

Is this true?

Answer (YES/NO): NO